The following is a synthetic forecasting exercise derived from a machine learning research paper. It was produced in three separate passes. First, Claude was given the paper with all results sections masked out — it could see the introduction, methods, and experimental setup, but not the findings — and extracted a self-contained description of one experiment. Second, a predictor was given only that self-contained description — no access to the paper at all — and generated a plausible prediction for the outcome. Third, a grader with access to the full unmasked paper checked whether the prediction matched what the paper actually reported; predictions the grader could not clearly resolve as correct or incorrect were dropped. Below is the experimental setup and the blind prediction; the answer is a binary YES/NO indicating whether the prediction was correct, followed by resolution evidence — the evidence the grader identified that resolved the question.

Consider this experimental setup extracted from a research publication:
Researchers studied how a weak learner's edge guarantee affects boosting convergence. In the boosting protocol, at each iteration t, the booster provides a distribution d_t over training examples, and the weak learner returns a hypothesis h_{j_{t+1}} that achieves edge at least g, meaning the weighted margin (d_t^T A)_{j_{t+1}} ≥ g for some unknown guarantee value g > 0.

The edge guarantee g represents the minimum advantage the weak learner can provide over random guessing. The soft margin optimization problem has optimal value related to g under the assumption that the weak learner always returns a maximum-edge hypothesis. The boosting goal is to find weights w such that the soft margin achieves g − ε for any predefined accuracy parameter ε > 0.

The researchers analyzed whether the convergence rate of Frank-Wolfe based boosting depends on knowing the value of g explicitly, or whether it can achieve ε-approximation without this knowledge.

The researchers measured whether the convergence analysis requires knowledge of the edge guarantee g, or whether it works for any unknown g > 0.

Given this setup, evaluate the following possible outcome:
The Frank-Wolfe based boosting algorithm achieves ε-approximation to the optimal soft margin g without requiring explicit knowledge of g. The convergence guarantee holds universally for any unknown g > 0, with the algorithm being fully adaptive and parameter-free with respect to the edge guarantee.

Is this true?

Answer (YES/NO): YES